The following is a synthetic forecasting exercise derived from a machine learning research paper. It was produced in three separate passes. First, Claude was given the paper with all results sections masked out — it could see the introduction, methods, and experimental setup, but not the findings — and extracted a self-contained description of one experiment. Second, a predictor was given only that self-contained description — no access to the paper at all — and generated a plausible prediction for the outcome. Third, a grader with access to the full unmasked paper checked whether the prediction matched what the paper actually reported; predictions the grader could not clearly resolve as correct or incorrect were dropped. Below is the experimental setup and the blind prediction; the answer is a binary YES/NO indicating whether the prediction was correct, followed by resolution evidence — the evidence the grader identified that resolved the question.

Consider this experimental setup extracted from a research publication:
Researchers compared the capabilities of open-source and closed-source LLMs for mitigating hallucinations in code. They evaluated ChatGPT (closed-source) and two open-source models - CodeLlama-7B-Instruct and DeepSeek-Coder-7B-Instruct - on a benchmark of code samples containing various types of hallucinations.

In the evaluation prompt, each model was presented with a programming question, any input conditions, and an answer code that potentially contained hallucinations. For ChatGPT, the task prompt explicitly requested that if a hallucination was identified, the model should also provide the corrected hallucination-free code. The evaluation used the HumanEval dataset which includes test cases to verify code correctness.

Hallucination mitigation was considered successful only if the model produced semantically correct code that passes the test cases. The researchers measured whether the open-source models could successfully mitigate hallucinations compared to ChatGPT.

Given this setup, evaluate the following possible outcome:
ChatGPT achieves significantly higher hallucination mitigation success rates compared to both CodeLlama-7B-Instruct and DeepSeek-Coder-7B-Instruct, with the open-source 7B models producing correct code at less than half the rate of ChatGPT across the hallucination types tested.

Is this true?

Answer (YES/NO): NO